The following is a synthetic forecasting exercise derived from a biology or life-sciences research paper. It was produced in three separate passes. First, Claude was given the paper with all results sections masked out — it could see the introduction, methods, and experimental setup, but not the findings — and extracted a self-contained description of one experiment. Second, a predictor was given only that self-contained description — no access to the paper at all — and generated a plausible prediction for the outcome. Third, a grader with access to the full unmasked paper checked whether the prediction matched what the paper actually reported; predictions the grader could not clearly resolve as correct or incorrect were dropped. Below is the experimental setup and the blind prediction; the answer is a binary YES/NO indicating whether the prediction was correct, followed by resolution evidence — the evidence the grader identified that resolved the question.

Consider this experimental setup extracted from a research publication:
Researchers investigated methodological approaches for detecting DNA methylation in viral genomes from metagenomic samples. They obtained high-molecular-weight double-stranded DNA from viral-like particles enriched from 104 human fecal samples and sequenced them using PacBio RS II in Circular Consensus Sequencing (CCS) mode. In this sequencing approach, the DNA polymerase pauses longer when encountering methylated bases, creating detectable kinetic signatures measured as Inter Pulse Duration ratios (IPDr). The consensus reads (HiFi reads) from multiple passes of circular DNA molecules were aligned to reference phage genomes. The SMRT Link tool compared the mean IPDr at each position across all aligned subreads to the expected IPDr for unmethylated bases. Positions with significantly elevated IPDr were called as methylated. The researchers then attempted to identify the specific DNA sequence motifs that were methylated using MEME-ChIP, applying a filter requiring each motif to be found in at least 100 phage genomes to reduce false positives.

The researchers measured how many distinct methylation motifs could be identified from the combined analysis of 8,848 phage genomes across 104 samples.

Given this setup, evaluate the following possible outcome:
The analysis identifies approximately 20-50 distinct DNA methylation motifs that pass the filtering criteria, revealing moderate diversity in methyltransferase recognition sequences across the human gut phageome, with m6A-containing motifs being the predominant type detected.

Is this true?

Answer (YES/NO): NO